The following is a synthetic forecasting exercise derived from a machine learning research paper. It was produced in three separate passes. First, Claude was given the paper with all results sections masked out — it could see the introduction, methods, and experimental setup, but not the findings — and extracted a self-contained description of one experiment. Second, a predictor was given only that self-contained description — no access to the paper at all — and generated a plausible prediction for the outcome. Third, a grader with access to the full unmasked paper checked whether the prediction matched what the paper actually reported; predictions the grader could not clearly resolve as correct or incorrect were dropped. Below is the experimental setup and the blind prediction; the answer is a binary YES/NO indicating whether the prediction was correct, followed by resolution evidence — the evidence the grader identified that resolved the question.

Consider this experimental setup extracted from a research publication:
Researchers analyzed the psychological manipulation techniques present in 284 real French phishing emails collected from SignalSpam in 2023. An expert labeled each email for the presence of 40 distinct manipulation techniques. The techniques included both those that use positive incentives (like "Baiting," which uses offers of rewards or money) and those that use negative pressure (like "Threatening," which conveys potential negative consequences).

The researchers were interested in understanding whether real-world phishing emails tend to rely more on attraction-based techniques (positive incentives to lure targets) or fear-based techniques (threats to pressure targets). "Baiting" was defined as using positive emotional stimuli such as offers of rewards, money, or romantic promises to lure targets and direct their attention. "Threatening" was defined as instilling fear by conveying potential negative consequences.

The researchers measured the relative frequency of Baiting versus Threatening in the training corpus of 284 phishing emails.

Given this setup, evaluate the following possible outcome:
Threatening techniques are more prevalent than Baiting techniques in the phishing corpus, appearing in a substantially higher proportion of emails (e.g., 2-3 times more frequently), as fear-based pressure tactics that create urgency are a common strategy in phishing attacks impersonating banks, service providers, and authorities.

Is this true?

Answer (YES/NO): NO